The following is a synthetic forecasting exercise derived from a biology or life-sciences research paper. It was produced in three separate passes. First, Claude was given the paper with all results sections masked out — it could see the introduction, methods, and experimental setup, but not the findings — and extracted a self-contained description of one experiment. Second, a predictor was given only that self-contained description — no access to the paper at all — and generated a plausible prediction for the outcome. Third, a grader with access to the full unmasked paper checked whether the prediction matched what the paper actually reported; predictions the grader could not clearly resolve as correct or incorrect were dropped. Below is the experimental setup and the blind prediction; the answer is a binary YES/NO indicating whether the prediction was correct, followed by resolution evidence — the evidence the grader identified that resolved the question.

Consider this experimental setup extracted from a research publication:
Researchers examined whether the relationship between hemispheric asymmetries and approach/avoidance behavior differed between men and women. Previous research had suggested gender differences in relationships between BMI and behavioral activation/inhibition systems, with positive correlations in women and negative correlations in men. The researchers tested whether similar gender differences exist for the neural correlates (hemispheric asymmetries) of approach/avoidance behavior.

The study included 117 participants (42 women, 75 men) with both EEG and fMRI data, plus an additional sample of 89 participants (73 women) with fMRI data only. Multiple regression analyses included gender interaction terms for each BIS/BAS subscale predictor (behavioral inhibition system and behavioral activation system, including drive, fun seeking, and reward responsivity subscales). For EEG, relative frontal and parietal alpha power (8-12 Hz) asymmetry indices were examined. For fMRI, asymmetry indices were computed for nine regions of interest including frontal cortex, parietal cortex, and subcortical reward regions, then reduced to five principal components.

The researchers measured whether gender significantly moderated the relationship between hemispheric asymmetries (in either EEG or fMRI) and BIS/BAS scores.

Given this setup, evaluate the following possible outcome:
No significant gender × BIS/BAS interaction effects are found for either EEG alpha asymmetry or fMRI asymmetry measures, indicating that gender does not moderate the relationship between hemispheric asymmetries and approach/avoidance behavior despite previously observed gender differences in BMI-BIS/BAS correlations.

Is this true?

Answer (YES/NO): NO